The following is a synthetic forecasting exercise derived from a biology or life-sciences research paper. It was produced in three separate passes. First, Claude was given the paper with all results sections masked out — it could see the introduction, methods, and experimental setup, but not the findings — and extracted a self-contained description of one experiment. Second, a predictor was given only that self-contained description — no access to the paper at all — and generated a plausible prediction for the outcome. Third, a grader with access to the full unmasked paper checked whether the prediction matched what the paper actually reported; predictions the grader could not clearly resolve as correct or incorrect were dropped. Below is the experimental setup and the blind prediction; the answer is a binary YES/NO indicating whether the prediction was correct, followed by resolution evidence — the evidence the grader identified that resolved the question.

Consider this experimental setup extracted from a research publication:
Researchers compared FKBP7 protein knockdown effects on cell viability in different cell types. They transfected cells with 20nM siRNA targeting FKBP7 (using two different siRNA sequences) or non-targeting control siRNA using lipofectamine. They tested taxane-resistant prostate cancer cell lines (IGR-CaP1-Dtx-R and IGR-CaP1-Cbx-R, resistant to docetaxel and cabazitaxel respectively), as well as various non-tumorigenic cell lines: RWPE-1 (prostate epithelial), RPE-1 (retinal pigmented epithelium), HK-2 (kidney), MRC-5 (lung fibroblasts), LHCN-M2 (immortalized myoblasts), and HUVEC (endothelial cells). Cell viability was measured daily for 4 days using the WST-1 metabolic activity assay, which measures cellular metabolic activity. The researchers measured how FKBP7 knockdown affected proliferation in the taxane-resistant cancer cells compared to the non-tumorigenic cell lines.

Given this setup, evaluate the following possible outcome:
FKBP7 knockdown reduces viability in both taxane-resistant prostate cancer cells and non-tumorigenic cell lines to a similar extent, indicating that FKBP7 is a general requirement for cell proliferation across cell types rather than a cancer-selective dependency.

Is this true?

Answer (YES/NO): NO